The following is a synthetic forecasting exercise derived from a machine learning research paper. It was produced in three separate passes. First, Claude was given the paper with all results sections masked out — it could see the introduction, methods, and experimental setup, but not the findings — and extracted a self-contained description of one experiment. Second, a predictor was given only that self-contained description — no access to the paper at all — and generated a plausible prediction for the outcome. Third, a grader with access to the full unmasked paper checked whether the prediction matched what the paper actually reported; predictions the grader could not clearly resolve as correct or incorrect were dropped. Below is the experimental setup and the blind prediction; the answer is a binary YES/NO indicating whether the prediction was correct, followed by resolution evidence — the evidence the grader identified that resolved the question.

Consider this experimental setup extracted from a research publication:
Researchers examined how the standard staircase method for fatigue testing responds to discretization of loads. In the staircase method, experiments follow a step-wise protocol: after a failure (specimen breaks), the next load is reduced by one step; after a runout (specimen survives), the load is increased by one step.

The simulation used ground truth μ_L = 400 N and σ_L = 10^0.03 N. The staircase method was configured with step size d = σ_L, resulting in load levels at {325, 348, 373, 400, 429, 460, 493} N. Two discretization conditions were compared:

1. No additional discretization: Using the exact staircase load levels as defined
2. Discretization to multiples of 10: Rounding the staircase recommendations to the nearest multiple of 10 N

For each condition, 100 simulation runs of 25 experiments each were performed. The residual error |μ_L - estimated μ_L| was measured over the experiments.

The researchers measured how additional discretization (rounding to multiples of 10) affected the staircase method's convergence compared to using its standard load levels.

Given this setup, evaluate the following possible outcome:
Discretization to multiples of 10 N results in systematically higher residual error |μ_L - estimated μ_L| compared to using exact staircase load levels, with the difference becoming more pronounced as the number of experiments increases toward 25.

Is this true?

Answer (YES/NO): NO